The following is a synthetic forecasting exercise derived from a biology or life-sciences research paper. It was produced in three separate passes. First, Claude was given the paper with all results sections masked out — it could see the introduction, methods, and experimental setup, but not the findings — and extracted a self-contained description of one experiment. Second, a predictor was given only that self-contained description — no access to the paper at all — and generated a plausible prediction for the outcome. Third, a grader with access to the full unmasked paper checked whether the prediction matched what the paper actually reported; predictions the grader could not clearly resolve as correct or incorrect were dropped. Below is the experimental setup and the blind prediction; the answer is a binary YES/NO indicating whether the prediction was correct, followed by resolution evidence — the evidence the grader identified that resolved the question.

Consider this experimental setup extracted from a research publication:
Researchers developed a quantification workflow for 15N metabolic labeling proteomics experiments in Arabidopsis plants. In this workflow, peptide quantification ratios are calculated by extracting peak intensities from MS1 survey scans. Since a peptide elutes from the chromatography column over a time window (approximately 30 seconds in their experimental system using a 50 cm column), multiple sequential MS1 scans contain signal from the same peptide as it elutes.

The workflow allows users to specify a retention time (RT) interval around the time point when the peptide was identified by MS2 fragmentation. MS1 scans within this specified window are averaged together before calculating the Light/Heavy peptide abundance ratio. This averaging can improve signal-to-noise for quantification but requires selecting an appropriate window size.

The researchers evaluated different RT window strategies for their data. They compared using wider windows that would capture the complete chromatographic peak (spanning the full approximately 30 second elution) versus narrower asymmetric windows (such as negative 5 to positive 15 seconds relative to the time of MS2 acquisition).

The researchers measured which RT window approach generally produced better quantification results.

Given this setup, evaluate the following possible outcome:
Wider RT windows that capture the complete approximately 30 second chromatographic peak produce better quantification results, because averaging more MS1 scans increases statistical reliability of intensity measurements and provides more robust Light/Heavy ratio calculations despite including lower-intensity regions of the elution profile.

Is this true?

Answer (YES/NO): NO